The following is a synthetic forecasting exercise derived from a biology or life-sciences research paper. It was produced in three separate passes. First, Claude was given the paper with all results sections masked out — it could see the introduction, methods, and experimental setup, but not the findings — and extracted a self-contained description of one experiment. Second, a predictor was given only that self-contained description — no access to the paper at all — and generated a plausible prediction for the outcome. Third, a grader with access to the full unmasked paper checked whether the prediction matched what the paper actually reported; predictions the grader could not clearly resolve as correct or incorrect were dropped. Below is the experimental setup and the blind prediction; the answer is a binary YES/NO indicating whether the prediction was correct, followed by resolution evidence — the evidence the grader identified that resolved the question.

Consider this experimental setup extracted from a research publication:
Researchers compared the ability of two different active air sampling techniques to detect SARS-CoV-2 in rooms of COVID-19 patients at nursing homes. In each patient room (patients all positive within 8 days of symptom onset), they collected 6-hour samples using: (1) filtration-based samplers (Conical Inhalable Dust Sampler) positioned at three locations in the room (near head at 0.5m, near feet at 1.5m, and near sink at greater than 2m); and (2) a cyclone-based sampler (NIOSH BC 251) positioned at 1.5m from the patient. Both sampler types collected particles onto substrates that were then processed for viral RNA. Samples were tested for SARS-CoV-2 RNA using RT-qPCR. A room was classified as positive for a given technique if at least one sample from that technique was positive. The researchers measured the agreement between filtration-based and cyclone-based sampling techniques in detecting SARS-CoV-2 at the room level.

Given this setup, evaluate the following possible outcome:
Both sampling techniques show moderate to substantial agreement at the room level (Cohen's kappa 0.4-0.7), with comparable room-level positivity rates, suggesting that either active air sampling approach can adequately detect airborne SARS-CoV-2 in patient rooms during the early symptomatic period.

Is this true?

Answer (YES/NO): YES